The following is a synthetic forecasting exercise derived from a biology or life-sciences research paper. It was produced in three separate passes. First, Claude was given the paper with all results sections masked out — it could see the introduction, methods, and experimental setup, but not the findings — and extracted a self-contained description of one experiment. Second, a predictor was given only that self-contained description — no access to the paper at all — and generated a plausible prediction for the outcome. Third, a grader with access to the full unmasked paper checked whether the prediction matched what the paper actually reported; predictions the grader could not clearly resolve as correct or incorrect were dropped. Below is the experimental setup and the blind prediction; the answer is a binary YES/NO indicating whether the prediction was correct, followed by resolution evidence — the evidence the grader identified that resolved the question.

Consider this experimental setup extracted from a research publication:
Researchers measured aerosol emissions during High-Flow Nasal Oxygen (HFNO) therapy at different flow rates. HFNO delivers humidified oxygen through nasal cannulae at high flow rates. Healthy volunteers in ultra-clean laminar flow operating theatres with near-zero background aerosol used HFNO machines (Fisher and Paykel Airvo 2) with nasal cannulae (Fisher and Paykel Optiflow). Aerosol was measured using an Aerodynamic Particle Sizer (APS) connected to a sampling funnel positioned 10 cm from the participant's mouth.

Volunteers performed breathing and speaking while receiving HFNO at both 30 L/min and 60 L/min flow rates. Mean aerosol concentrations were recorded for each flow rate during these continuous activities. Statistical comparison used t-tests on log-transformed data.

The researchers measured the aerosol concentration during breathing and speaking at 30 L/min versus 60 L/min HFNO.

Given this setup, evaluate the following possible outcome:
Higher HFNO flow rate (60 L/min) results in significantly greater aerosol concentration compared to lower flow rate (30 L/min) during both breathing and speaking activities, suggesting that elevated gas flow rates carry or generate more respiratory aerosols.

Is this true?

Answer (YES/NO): NO